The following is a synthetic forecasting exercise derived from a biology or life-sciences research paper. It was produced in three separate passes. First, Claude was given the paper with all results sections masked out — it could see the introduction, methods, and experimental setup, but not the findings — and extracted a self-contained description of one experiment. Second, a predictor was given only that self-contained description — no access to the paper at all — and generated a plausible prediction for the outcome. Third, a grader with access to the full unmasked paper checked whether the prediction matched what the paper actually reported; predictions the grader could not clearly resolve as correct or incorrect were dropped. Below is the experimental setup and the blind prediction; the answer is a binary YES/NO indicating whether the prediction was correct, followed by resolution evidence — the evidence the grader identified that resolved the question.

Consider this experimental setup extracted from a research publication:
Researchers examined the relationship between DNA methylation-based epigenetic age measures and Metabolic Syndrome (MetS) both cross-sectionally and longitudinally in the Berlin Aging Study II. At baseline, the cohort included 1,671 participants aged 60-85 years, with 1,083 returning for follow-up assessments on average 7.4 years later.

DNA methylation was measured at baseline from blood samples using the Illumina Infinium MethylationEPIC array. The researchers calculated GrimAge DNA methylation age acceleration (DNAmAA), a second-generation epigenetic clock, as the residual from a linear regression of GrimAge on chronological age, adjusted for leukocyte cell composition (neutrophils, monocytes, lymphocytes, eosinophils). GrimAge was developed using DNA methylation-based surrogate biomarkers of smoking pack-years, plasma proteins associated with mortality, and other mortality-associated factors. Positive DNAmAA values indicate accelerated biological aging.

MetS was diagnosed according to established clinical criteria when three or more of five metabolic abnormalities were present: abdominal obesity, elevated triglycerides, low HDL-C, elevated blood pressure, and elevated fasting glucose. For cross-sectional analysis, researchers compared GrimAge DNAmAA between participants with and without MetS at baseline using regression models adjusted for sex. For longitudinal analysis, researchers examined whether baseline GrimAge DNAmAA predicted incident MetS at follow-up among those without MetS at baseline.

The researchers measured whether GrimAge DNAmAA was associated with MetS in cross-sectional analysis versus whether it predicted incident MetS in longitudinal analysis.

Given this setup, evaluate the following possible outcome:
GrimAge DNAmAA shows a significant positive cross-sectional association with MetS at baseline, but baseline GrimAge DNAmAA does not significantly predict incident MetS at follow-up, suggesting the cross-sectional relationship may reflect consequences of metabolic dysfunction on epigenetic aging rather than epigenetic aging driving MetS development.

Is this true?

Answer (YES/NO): YES